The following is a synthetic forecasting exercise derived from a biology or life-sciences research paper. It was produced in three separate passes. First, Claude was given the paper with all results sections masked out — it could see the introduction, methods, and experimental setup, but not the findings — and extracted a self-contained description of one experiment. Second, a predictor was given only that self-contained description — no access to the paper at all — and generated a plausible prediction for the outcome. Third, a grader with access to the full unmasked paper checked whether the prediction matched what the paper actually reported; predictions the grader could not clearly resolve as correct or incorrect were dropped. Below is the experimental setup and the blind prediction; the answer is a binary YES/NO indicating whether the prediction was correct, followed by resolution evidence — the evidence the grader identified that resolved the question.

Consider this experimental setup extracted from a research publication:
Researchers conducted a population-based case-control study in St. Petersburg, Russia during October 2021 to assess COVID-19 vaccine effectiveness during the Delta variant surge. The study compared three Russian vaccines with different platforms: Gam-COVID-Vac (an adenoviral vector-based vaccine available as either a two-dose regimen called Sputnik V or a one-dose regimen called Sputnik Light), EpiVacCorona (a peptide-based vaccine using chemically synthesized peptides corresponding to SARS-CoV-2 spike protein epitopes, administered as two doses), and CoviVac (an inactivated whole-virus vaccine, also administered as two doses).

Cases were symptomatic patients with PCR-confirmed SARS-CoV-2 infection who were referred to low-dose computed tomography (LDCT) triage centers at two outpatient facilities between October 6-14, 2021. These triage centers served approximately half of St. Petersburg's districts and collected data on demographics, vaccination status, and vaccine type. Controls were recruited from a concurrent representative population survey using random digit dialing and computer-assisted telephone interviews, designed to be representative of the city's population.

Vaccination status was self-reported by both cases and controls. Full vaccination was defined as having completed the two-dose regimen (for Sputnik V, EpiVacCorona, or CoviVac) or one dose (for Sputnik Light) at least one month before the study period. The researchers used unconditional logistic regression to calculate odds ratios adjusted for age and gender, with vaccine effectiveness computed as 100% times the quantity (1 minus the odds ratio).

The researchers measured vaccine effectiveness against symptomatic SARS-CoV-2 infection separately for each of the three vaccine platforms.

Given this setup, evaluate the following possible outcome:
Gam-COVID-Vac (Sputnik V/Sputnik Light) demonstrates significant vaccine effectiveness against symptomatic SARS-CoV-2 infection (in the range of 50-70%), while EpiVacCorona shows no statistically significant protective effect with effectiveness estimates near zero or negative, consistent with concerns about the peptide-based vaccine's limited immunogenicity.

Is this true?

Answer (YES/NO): YES